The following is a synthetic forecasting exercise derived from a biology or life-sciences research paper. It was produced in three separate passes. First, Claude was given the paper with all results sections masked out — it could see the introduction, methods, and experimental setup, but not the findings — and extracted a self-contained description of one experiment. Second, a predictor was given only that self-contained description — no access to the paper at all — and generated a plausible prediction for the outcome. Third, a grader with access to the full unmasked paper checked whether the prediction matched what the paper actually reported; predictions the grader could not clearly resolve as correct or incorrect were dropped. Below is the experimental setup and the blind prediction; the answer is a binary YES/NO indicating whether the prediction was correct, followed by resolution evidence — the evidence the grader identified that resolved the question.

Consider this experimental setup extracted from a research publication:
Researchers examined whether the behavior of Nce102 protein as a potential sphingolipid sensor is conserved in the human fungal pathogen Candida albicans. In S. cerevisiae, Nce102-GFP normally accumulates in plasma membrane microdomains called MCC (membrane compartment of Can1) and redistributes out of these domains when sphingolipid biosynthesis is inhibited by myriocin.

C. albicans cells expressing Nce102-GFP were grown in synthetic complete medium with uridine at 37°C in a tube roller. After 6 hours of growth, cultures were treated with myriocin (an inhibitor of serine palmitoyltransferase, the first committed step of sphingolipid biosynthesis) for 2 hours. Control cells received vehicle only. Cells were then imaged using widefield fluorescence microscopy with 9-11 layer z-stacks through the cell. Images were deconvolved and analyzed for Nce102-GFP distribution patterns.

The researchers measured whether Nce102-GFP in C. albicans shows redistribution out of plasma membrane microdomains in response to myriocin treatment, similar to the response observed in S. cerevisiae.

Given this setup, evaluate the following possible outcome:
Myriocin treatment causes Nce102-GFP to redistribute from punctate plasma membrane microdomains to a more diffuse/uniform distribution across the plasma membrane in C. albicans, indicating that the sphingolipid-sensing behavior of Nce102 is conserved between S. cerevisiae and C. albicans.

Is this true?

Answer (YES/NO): YES